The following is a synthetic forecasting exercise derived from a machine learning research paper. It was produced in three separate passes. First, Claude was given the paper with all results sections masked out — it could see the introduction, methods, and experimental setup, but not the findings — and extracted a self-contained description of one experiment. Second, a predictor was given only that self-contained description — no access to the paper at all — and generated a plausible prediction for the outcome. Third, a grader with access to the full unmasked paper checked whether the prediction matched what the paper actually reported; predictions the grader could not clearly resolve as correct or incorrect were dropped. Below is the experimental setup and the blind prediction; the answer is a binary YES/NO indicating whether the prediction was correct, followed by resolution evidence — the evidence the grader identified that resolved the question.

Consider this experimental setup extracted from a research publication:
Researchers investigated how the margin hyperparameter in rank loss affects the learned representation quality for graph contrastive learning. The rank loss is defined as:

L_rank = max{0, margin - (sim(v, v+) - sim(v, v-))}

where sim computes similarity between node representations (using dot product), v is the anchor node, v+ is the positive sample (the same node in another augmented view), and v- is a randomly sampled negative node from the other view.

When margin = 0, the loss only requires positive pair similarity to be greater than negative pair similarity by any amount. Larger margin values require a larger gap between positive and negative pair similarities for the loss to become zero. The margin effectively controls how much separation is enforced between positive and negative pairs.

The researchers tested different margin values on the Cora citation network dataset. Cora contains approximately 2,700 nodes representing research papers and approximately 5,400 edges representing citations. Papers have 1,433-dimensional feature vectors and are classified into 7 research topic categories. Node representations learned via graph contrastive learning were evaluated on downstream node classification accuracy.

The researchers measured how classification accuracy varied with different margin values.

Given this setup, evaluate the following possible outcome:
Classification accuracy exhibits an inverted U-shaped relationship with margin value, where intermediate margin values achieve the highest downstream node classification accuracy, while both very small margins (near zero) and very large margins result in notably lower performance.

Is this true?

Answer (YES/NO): NO